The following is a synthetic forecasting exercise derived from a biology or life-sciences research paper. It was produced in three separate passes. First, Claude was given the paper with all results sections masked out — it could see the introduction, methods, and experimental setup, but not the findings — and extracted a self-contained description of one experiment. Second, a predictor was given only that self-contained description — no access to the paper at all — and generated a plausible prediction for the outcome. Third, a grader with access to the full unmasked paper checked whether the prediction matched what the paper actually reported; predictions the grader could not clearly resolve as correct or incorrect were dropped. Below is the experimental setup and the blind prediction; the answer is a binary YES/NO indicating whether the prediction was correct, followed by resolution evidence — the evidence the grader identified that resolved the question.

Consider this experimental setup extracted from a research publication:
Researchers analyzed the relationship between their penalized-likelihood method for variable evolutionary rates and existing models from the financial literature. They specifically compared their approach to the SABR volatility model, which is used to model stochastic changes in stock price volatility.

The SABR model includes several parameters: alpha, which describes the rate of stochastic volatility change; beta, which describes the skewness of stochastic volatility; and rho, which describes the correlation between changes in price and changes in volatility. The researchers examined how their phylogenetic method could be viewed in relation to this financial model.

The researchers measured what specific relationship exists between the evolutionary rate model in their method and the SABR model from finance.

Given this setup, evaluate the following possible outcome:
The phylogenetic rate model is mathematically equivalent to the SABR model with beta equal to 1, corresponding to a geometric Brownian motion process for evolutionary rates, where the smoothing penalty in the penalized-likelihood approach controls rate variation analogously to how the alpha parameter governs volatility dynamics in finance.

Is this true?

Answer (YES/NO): NO